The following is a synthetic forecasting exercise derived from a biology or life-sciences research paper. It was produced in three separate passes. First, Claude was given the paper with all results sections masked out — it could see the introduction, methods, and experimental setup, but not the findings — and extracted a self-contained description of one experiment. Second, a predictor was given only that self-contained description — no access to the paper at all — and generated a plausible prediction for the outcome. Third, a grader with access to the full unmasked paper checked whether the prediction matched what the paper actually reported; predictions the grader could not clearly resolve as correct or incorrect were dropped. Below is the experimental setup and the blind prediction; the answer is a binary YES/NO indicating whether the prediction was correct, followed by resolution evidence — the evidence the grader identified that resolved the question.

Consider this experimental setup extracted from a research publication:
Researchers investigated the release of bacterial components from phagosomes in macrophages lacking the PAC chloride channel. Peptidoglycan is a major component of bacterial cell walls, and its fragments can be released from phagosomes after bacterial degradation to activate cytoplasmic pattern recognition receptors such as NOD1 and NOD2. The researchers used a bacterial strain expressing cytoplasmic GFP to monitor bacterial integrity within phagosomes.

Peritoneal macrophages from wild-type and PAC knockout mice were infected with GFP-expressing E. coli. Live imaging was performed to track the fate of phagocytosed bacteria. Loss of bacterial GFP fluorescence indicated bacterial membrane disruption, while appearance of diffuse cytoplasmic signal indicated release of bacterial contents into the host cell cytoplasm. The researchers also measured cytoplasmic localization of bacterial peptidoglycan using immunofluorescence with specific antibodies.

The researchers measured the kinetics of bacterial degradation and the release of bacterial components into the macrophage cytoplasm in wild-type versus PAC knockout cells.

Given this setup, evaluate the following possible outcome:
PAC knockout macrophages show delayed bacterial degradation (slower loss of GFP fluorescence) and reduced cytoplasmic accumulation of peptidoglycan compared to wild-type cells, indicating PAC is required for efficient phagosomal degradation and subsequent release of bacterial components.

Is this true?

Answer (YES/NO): NO